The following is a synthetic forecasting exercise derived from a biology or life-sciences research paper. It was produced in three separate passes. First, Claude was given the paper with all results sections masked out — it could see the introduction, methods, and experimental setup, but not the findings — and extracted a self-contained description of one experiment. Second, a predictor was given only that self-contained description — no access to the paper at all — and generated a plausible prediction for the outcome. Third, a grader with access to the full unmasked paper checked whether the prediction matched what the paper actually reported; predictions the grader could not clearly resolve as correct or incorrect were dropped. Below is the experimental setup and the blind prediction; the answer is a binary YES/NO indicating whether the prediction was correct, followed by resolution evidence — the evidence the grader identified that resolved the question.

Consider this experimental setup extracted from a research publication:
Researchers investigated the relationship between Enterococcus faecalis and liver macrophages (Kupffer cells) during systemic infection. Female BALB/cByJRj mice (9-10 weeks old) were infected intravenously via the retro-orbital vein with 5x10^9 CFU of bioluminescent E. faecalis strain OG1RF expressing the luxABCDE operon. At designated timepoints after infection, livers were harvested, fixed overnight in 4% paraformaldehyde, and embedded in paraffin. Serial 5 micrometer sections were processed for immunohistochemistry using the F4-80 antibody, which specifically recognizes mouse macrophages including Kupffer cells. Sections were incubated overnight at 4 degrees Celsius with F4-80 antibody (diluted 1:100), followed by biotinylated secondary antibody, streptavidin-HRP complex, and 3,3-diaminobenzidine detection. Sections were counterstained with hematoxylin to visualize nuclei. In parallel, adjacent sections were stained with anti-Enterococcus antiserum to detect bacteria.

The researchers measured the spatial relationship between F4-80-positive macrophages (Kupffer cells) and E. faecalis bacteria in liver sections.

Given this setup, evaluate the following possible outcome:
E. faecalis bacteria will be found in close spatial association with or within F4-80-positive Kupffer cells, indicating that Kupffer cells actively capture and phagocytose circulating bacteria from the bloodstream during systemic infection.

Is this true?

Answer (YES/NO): NO